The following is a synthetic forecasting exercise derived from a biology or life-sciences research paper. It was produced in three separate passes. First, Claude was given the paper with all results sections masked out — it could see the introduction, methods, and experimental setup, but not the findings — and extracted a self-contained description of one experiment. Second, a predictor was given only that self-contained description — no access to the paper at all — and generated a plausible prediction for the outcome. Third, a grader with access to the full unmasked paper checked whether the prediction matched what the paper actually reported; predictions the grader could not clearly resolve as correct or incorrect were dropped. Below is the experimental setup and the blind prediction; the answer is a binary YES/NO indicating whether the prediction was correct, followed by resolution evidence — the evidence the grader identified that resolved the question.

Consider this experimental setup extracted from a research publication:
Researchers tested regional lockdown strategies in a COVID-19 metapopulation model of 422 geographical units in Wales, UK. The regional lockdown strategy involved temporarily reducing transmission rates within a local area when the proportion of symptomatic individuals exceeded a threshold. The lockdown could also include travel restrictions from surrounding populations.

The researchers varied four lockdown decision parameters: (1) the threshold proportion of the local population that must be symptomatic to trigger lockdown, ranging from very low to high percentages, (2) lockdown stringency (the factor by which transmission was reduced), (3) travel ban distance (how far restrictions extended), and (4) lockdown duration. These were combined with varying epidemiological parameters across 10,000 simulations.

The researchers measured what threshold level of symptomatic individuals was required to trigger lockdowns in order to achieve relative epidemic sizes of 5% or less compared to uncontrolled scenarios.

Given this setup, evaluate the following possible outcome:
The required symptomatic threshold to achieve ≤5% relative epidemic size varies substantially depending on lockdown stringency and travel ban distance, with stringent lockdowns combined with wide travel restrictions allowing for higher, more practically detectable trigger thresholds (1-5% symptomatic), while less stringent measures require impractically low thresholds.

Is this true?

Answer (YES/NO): NO